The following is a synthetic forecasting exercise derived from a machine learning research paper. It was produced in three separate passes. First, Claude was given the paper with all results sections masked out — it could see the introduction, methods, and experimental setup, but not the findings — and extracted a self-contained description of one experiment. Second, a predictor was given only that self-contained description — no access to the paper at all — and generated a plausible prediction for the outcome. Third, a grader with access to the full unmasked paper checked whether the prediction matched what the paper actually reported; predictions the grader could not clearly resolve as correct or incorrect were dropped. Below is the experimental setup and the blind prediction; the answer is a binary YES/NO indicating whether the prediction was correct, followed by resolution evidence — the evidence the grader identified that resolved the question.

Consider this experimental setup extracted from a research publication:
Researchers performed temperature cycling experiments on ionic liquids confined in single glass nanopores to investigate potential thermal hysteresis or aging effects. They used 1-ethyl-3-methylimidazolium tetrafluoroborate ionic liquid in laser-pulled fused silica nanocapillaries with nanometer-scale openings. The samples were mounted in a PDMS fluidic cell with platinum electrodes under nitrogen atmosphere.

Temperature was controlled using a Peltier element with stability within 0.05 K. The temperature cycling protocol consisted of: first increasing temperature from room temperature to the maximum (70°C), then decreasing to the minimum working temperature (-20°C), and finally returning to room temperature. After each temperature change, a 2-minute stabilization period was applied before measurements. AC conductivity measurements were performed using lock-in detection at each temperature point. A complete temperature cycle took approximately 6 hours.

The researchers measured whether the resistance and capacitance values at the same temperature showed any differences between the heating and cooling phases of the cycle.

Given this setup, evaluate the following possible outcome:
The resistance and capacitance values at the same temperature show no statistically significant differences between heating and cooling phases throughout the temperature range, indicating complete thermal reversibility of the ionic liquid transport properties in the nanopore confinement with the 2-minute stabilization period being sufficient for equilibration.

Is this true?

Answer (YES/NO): YES